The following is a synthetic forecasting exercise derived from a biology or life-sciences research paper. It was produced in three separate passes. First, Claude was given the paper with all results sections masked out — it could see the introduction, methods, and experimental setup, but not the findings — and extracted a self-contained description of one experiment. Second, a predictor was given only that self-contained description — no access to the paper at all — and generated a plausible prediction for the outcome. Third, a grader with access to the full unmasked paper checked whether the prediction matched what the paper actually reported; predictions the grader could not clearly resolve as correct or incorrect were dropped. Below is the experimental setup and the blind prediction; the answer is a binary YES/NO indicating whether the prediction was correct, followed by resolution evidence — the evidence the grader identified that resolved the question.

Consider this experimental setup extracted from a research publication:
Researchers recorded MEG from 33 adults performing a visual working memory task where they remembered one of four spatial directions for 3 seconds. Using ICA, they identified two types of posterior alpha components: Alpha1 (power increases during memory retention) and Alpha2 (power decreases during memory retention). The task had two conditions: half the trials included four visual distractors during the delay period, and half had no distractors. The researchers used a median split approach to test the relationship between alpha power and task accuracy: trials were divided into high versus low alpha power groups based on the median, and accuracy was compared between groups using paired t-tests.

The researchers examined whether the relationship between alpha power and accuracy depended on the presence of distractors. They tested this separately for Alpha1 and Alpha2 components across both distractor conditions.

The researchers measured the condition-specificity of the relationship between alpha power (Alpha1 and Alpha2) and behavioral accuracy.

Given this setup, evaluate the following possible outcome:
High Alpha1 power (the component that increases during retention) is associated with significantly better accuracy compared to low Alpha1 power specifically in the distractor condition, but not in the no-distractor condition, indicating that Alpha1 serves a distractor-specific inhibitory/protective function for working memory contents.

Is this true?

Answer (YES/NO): YES